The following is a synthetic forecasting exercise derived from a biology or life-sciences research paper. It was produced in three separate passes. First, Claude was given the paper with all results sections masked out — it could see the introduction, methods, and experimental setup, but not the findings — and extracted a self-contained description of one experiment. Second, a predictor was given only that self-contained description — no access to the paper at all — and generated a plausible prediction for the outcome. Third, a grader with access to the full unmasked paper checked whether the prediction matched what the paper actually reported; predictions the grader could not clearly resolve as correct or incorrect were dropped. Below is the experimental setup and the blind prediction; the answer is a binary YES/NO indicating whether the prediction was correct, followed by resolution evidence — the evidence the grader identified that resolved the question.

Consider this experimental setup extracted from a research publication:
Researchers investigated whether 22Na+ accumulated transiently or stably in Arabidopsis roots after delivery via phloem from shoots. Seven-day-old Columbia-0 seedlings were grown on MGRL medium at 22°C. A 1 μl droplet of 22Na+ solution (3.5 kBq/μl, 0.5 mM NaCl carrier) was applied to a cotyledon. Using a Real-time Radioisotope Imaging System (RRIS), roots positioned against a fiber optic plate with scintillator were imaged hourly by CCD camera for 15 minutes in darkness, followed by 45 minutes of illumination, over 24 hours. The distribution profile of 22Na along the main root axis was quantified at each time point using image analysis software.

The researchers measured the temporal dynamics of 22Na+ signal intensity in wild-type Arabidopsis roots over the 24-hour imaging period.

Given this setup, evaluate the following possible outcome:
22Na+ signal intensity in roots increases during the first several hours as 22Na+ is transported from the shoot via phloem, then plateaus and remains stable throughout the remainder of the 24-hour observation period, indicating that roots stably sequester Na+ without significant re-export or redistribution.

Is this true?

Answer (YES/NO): NO